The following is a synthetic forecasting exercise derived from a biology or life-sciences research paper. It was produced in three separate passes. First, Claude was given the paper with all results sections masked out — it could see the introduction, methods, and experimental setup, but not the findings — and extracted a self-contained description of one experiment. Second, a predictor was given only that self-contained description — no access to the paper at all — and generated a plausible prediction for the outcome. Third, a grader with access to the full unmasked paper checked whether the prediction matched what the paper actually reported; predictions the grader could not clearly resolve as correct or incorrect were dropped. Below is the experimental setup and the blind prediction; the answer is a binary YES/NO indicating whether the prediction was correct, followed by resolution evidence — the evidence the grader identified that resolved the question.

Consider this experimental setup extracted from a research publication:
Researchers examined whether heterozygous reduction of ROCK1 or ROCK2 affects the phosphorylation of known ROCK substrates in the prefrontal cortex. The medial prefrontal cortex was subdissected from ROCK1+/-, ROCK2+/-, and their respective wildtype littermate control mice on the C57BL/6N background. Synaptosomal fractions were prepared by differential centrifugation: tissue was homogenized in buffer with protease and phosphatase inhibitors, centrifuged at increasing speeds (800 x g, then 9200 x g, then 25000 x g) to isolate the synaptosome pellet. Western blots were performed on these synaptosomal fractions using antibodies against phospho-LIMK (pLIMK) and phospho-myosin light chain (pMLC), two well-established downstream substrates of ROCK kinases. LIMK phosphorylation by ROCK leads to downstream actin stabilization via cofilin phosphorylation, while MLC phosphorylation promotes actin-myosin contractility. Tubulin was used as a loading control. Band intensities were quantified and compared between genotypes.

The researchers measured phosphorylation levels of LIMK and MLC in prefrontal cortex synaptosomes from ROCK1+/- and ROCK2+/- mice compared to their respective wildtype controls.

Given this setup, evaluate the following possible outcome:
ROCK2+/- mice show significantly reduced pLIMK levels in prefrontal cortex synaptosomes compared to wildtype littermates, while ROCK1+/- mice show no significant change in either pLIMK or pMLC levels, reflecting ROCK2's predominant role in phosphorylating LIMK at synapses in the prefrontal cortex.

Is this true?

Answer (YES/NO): NO